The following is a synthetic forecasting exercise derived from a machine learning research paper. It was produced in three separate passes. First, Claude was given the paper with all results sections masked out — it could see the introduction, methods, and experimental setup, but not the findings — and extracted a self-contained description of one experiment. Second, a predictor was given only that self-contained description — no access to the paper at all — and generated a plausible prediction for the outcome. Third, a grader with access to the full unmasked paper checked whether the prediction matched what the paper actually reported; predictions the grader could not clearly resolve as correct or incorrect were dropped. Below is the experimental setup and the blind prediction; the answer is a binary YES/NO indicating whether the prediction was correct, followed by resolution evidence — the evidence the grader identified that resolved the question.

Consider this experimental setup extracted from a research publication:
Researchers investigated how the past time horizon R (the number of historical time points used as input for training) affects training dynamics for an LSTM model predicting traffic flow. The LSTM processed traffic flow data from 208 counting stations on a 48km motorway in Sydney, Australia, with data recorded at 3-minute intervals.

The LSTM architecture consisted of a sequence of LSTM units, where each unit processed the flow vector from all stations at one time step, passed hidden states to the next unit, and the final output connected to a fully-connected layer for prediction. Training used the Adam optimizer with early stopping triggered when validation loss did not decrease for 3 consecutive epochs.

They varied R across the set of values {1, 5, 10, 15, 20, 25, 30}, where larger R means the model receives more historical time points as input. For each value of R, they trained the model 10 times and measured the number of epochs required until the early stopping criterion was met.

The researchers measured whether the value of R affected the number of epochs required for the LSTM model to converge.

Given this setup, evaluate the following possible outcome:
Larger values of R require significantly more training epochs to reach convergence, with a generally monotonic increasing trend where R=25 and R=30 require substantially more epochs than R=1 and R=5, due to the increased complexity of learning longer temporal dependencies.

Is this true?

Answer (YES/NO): NO